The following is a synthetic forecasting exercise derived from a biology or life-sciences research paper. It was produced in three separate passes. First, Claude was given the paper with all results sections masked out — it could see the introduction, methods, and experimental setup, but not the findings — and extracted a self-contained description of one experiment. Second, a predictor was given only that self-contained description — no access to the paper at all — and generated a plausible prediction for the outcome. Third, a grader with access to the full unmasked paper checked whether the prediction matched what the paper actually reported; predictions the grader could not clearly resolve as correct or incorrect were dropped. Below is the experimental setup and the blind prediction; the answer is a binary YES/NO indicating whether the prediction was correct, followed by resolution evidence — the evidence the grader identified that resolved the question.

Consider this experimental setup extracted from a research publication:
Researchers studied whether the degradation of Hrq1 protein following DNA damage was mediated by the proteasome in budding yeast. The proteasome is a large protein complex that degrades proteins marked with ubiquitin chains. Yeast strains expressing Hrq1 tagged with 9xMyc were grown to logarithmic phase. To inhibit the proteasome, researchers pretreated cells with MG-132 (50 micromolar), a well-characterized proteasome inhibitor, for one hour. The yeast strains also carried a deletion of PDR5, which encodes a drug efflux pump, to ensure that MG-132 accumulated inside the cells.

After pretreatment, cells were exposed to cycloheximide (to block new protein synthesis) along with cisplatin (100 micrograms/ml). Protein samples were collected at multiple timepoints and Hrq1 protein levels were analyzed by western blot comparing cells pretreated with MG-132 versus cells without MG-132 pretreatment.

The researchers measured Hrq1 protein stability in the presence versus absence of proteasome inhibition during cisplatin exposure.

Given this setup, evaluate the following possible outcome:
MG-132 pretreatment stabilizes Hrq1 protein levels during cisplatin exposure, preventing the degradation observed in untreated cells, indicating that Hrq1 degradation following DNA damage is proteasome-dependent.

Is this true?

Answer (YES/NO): YES